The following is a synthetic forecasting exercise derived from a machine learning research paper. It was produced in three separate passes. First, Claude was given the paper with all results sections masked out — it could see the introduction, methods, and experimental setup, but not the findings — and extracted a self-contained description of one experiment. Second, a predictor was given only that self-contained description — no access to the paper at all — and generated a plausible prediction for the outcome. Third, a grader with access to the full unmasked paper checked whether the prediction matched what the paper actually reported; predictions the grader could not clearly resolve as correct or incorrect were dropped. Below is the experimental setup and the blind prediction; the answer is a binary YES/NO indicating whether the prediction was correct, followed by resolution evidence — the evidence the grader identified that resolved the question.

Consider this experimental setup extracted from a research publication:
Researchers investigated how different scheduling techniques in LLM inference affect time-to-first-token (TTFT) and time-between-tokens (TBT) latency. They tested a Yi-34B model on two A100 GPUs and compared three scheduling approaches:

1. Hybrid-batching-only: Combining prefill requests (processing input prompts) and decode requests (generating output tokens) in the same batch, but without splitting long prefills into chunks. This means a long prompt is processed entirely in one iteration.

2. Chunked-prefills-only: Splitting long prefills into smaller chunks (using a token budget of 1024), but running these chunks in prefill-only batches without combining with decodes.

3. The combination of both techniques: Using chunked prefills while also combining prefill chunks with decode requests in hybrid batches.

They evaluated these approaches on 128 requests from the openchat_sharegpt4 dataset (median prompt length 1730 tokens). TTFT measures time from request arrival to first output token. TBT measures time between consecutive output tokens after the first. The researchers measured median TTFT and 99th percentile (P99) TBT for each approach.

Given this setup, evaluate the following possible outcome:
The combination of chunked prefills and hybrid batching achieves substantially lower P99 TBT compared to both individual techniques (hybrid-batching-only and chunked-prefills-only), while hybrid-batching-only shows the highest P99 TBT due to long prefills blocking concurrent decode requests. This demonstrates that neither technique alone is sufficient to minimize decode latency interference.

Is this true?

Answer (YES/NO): NO